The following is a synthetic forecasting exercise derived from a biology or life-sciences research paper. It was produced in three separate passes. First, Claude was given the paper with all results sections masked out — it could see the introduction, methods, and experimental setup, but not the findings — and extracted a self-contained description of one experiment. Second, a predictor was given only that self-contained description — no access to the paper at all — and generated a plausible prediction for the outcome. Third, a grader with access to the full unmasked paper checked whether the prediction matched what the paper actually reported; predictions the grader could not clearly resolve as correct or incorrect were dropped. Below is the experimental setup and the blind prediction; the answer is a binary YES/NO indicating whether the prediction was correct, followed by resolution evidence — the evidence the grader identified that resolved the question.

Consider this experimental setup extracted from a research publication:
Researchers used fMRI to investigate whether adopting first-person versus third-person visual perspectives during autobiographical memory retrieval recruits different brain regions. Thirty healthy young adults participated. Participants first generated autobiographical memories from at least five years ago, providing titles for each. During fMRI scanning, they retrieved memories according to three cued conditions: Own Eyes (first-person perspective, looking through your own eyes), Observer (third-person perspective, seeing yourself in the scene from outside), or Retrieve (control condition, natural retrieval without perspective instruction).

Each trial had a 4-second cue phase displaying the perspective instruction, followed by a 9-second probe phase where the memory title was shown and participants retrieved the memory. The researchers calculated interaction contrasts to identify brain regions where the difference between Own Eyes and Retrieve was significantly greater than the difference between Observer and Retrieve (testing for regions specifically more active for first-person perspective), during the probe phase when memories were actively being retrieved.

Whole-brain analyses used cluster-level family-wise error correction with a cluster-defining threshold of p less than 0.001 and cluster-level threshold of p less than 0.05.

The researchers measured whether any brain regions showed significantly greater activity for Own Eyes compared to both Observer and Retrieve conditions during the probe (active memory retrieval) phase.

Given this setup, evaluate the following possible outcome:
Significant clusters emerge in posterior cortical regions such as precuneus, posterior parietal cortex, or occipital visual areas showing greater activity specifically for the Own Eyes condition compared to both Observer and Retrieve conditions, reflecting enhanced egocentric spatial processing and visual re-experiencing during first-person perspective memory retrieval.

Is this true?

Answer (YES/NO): NO